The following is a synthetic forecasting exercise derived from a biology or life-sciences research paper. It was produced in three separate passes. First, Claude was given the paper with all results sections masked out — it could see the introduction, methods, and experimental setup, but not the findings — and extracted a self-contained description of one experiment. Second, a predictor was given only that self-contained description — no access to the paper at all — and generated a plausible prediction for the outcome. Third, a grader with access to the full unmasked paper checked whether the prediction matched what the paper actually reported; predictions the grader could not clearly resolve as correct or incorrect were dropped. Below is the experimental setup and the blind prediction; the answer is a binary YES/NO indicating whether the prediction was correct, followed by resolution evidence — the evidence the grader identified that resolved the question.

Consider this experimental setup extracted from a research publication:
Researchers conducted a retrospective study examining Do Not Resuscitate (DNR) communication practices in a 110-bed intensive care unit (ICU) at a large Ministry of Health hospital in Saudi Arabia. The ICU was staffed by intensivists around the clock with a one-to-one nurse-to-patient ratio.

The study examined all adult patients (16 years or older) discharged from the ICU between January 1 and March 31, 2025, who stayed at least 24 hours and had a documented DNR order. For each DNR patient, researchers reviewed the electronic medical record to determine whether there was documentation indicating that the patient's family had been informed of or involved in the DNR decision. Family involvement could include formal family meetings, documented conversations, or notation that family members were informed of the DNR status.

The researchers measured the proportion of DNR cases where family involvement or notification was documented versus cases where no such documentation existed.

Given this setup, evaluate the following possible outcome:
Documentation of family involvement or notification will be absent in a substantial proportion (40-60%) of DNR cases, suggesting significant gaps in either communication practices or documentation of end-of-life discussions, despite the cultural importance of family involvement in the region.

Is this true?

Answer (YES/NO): NO